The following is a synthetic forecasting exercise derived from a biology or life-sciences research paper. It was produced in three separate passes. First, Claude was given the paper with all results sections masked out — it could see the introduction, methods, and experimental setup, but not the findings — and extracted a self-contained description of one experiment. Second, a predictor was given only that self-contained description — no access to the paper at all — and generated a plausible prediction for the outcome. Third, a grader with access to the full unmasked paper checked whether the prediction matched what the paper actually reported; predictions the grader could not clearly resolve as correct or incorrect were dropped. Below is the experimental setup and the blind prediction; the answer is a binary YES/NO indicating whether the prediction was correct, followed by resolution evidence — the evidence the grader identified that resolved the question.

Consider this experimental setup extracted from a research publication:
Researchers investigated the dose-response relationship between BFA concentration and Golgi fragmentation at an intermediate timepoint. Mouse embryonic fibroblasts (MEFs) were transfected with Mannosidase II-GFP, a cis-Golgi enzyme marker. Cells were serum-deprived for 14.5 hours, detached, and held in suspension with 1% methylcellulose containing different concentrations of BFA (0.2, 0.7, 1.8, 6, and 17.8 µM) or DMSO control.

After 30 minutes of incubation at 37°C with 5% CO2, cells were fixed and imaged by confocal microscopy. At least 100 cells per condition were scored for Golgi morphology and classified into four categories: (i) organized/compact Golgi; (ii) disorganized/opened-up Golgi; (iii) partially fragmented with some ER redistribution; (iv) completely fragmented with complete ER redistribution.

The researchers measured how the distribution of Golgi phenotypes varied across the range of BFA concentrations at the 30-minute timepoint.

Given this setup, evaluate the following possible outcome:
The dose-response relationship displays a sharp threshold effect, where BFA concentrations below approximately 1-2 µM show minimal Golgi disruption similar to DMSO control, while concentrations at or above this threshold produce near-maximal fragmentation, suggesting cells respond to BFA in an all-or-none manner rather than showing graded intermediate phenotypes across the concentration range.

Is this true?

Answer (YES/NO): NO